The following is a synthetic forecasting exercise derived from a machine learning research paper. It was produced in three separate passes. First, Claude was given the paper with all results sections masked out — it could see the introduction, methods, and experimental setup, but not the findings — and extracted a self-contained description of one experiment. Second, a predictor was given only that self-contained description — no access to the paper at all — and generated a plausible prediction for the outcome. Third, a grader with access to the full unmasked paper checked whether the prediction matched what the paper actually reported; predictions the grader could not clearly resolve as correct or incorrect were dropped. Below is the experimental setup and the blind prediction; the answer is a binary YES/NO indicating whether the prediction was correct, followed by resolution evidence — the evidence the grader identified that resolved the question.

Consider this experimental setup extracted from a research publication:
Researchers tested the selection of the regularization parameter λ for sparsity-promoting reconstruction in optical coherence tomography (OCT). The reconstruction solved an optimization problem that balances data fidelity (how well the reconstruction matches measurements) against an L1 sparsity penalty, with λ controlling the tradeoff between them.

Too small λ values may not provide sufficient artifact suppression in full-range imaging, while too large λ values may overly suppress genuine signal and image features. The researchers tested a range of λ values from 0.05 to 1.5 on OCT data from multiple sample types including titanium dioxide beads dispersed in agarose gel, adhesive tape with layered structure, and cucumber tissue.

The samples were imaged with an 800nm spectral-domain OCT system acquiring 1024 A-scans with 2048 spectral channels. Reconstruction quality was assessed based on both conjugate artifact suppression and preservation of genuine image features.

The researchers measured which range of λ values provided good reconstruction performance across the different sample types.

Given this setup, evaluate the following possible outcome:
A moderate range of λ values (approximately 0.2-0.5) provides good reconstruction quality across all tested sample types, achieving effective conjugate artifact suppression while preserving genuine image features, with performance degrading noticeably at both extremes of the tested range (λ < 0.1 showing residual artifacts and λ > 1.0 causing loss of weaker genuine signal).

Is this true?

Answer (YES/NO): NO